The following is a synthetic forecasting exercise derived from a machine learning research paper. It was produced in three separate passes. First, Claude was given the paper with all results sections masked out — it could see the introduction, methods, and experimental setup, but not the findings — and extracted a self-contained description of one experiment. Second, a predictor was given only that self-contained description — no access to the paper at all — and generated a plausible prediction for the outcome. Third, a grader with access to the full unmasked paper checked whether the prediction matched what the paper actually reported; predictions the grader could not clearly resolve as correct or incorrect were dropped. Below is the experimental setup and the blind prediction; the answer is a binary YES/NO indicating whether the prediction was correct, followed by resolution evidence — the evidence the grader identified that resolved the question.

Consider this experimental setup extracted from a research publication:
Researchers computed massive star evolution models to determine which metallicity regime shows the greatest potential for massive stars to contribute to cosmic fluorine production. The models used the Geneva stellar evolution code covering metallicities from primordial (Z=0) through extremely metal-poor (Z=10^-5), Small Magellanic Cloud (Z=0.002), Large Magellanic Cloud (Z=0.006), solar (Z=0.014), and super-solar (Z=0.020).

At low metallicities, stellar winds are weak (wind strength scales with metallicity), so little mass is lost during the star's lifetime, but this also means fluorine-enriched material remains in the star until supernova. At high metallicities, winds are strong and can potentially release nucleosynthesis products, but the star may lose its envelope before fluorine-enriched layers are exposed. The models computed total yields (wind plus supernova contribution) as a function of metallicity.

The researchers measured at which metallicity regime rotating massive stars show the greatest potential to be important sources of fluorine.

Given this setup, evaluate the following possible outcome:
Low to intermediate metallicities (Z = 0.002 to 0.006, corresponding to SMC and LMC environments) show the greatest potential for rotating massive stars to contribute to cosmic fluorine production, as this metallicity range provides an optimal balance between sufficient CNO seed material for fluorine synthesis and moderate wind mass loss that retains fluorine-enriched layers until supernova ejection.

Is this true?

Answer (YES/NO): NO